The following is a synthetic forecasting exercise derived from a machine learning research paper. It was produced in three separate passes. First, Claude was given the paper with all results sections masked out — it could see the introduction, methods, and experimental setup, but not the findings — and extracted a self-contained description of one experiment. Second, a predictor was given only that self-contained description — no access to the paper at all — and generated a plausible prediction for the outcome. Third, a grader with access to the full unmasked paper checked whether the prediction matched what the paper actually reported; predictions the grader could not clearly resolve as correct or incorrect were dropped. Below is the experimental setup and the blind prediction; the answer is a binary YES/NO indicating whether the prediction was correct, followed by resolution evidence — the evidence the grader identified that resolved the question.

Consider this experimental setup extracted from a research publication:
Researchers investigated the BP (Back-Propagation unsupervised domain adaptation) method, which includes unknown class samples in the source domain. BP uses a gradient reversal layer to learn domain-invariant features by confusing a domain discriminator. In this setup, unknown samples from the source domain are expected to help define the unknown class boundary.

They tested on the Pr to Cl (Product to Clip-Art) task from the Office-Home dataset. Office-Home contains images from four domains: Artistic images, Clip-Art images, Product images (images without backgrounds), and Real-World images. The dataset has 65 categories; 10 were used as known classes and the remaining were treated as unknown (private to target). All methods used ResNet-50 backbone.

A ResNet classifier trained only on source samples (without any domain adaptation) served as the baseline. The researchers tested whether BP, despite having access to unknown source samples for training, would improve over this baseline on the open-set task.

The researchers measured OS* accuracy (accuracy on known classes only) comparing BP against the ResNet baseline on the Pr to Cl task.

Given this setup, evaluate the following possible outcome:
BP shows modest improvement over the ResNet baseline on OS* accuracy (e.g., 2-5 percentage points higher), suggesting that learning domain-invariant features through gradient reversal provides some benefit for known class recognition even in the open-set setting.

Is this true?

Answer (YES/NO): NO